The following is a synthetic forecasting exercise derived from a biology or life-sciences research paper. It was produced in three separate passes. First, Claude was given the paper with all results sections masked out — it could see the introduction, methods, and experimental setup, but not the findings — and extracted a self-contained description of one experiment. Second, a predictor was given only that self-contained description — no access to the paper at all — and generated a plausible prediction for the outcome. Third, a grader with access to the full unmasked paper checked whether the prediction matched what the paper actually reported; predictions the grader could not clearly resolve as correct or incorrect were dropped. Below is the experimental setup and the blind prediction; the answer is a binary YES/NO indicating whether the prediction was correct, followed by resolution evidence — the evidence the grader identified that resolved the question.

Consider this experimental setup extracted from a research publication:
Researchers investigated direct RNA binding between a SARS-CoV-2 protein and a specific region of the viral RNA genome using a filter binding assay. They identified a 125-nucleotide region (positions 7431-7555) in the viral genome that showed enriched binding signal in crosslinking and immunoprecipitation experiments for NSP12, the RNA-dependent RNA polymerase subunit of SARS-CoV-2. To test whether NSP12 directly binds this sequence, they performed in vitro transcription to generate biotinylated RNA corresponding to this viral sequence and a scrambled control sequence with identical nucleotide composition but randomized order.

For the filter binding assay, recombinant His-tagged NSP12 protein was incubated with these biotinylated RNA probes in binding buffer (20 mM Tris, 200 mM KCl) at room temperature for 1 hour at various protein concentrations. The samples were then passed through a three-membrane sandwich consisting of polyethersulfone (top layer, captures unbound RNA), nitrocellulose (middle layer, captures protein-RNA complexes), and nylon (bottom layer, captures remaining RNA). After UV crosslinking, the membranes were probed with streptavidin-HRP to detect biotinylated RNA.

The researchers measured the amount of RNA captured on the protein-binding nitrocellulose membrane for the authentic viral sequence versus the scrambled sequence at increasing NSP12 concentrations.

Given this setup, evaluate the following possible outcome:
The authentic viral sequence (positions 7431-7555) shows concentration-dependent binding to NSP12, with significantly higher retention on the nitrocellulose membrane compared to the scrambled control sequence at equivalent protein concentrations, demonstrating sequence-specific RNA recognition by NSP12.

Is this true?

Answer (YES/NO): YES